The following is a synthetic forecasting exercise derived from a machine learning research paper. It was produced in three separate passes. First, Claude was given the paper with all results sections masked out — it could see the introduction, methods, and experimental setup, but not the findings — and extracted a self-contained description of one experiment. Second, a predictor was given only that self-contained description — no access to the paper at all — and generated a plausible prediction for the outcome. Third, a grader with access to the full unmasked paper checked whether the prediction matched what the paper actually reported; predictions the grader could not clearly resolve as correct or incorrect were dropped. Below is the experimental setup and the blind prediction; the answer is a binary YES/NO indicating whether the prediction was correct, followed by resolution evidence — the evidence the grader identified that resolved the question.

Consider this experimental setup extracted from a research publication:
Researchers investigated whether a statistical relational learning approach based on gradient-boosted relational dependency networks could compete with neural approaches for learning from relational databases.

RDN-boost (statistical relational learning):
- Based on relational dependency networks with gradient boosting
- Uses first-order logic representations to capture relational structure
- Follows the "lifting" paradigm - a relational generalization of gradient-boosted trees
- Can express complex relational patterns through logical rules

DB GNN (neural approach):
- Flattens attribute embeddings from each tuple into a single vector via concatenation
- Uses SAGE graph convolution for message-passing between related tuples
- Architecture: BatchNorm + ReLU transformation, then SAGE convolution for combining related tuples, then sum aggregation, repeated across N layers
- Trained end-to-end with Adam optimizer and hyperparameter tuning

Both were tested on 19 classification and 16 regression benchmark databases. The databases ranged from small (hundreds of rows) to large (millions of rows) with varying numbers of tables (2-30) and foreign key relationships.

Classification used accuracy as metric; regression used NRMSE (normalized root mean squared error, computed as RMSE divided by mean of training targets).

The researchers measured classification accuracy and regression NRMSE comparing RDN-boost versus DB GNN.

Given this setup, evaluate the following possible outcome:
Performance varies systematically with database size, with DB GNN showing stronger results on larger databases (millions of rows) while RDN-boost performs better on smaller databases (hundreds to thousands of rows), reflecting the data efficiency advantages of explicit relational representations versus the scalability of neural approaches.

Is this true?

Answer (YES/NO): NO